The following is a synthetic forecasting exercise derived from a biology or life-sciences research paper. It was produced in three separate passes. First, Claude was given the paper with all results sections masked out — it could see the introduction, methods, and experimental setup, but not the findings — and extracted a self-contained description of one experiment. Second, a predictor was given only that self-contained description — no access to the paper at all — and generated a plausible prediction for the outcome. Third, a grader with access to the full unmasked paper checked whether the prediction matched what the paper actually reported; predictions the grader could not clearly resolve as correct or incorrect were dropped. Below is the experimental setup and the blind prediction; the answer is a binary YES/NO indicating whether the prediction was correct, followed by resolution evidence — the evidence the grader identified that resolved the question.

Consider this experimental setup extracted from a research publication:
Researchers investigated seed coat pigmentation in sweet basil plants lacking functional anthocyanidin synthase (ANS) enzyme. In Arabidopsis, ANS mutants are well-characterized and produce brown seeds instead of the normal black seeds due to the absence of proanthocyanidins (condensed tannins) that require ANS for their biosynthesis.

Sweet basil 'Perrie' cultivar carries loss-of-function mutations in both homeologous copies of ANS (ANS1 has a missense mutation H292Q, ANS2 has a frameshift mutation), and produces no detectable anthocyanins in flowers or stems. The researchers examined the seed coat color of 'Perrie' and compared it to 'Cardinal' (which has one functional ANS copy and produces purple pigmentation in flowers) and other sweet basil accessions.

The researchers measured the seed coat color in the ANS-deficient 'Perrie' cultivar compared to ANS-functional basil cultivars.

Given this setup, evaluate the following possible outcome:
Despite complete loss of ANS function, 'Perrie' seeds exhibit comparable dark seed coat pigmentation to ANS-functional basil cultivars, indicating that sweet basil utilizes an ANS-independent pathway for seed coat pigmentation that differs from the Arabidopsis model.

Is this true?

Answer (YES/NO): YES